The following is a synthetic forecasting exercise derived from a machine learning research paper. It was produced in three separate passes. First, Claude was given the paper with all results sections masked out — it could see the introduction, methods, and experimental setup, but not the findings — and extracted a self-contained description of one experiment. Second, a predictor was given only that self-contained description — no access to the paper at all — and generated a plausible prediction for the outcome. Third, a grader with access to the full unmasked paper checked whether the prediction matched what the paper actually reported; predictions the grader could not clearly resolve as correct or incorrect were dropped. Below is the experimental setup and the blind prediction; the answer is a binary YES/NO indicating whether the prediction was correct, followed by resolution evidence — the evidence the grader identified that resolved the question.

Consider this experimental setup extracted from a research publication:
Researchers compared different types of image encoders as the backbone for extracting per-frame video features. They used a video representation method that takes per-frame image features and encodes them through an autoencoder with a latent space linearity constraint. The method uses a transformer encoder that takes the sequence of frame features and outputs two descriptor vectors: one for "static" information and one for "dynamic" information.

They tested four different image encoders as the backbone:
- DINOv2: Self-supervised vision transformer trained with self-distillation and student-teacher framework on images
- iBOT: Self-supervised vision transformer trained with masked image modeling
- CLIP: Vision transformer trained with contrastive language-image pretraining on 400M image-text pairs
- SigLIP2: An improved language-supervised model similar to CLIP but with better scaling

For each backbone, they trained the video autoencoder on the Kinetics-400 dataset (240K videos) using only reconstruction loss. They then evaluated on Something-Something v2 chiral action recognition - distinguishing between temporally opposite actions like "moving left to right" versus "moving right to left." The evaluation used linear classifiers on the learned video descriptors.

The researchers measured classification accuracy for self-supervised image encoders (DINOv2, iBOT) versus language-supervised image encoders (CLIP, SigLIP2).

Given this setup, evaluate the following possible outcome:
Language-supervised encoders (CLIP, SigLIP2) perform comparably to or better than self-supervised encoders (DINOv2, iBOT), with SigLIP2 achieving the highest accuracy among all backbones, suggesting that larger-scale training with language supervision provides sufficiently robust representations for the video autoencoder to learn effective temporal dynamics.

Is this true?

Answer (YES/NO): NO